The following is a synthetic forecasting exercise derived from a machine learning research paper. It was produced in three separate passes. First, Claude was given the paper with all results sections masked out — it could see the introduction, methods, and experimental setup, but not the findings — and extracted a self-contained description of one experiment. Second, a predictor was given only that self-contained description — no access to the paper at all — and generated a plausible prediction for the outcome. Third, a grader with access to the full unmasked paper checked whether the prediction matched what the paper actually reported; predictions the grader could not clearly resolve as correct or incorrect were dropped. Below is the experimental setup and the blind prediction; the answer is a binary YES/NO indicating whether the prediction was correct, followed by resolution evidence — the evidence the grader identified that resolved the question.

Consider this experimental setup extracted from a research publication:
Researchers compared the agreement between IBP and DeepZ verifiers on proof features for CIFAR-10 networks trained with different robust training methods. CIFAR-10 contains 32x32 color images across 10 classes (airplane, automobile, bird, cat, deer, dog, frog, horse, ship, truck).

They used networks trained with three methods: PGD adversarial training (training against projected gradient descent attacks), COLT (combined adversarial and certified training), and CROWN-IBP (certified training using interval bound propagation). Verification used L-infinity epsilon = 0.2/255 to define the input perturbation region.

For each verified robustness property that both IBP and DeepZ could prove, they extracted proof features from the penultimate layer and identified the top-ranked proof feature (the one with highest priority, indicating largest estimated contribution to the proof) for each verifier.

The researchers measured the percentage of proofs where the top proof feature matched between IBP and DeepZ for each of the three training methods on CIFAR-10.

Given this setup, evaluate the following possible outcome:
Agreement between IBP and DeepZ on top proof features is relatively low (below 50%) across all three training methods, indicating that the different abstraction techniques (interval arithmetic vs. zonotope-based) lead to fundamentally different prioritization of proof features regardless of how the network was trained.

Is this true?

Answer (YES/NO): NO